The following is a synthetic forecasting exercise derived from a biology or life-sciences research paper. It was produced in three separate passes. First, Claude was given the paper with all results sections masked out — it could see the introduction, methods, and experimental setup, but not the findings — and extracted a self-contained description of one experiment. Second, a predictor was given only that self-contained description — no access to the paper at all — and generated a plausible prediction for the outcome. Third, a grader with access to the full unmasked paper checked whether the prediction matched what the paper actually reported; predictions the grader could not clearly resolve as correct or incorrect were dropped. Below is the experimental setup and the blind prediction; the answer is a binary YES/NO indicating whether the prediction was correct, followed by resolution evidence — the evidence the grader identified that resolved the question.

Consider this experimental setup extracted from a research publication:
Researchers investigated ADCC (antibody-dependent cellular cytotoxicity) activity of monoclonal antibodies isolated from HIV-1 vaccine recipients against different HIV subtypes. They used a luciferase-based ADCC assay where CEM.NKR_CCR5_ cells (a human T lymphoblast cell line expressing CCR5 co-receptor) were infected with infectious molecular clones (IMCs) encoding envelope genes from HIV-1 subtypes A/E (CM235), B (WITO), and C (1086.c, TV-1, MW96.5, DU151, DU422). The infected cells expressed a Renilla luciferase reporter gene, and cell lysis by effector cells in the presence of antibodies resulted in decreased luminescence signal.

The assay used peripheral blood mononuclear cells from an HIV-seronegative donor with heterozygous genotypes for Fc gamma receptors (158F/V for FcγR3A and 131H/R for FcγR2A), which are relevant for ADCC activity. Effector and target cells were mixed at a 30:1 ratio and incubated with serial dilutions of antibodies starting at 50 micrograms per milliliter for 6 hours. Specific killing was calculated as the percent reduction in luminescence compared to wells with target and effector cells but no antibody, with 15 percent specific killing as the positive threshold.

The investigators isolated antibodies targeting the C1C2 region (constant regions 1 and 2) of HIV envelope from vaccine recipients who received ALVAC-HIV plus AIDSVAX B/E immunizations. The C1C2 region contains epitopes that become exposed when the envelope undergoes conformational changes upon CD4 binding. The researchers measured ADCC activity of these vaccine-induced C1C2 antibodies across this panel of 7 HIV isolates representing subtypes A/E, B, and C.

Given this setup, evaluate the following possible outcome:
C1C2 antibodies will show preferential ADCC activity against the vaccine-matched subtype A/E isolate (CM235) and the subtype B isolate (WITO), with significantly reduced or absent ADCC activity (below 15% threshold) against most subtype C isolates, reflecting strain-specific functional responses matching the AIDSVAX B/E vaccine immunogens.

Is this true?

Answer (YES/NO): NO